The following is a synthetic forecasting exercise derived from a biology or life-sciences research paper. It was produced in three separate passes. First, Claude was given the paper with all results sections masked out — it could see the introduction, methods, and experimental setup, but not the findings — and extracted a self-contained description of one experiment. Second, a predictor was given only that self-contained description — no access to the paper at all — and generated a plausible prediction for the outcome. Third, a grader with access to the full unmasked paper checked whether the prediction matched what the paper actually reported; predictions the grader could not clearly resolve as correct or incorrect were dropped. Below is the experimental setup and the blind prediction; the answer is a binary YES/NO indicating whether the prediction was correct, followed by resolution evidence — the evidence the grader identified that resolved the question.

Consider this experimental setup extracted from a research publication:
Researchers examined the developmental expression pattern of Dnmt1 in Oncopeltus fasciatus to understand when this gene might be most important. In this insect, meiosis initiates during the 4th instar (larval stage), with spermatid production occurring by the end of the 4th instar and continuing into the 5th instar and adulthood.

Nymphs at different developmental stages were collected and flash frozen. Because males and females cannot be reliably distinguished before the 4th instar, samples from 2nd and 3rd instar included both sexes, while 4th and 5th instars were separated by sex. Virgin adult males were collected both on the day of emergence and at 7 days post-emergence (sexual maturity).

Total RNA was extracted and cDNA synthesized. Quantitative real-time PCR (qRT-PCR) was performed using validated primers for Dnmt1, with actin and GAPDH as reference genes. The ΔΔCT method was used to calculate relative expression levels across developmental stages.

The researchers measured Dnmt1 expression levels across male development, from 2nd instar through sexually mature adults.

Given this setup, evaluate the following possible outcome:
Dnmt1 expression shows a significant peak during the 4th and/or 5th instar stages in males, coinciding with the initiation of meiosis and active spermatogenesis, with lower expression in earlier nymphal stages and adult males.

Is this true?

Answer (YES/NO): NO